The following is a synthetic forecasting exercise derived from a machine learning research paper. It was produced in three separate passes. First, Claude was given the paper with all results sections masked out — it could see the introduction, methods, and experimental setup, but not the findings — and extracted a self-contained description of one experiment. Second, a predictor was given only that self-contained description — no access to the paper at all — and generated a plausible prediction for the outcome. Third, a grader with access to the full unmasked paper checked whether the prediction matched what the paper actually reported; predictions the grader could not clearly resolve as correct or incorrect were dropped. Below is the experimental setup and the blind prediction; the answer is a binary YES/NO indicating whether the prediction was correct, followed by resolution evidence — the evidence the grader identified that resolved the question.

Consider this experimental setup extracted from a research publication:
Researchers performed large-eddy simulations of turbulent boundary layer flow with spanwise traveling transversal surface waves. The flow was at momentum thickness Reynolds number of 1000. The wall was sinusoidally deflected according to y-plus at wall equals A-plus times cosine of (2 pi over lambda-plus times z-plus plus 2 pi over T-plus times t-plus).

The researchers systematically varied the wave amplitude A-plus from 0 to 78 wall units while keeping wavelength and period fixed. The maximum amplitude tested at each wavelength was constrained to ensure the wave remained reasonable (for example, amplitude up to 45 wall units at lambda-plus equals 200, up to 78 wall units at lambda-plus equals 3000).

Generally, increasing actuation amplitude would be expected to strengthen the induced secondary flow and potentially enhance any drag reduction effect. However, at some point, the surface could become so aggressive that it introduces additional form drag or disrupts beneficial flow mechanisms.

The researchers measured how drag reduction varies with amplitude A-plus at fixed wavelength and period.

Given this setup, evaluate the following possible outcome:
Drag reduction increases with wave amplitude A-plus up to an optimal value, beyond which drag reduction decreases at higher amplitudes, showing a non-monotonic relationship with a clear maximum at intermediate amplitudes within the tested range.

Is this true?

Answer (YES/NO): NO